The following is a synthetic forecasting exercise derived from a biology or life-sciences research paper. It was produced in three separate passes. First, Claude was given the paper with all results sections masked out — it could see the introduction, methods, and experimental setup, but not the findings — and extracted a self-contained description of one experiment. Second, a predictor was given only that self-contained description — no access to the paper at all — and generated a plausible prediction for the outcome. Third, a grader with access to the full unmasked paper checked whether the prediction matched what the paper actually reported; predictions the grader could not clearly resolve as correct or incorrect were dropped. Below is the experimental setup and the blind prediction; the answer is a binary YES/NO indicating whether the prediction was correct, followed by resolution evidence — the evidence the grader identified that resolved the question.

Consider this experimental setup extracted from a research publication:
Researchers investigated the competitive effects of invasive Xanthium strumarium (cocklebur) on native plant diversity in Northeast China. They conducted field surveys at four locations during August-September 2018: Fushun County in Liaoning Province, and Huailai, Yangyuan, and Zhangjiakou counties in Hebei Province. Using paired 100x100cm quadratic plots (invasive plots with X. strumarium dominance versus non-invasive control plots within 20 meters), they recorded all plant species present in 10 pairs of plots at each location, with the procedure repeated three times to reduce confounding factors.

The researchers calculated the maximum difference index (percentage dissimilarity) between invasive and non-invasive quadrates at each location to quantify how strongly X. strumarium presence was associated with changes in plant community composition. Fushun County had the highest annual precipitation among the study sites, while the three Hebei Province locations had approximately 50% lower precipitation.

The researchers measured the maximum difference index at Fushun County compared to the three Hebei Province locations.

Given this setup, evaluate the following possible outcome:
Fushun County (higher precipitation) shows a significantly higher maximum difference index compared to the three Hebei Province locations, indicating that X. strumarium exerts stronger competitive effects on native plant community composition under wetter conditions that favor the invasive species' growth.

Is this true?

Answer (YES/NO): NO